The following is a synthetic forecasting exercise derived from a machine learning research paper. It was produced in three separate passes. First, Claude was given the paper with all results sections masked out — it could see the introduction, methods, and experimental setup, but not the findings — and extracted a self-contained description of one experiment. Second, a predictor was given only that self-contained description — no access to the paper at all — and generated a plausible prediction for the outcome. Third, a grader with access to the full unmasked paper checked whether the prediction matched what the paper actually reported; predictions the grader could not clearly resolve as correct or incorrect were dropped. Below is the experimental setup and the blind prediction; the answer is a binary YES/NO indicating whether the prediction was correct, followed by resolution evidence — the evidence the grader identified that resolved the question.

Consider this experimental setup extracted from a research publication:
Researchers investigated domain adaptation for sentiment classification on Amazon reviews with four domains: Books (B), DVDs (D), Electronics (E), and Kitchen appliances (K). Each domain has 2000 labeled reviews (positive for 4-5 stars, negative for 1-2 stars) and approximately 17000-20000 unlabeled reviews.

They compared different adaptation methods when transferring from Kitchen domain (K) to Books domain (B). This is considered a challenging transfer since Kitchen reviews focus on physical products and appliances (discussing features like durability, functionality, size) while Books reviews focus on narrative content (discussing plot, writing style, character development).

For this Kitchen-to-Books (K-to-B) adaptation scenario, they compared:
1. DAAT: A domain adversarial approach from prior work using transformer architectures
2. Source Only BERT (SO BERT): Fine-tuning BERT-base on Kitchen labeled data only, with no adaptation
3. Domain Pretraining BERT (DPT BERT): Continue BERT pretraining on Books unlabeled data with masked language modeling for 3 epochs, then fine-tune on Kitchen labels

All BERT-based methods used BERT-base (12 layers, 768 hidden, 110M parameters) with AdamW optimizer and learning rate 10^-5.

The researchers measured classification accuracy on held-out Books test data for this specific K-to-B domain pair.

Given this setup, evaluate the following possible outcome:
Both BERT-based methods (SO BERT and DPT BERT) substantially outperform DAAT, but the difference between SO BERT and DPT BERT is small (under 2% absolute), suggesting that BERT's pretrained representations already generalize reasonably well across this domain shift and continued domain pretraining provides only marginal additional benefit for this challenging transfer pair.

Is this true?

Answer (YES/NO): NO